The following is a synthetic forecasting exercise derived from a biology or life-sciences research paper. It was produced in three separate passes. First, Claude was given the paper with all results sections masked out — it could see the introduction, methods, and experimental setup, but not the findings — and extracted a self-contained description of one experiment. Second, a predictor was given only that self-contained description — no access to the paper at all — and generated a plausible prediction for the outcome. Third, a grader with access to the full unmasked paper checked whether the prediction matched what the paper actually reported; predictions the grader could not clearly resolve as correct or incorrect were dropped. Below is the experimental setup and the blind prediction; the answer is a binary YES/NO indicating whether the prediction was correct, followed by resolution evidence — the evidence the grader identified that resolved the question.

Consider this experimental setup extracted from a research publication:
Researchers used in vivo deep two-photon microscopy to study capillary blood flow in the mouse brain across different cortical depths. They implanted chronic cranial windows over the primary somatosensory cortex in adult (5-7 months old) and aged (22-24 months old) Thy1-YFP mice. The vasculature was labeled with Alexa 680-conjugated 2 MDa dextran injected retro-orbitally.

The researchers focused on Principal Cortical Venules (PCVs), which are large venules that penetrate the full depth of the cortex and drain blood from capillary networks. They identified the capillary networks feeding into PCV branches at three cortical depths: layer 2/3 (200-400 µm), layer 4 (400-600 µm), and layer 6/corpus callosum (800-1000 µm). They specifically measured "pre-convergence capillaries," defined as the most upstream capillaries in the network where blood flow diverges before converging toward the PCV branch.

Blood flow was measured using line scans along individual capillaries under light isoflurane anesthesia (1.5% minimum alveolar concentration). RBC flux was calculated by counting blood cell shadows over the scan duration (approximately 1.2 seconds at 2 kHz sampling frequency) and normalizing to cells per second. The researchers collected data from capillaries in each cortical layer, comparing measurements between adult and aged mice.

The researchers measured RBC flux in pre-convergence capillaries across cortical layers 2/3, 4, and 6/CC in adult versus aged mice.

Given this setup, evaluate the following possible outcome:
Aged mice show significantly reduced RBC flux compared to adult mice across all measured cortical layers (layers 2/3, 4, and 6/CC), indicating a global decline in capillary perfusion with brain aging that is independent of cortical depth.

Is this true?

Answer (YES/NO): NO